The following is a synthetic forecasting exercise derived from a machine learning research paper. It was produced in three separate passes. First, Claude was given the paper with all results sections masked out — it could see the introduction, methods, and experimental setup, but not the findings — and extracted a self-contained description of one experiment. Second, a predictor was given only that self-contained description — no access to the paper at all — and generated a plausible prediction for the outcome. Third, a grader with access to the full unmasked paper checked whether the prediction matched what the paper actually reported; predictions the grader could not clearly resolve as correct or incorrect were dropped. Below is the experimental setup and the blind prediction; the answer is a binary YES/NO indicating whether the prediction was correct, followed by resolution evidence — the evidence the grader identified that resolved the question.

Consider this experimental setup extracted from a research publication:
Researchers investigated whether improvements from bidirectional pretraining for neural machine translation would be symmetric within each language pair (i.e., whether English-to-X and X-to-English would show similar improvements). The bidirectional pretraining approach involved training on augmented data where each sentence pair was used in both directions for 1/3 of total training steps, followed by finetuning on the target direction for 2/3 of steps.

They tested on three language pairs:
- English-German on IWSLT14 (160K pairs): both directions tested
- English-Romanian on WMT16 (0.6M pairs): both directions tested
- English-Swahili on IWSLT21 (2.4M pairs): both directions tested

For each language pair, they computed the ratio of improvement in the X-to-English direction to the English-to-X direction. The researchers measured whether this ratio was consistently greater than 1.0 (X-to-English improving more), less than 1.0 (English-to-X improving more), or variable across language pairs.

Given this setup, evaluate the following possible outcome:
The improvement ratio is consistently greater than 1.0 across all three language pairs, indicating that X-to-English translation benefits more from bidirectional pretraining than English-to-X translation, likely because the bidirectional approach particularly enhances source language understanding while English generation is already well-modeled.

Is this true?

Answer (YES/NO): YES